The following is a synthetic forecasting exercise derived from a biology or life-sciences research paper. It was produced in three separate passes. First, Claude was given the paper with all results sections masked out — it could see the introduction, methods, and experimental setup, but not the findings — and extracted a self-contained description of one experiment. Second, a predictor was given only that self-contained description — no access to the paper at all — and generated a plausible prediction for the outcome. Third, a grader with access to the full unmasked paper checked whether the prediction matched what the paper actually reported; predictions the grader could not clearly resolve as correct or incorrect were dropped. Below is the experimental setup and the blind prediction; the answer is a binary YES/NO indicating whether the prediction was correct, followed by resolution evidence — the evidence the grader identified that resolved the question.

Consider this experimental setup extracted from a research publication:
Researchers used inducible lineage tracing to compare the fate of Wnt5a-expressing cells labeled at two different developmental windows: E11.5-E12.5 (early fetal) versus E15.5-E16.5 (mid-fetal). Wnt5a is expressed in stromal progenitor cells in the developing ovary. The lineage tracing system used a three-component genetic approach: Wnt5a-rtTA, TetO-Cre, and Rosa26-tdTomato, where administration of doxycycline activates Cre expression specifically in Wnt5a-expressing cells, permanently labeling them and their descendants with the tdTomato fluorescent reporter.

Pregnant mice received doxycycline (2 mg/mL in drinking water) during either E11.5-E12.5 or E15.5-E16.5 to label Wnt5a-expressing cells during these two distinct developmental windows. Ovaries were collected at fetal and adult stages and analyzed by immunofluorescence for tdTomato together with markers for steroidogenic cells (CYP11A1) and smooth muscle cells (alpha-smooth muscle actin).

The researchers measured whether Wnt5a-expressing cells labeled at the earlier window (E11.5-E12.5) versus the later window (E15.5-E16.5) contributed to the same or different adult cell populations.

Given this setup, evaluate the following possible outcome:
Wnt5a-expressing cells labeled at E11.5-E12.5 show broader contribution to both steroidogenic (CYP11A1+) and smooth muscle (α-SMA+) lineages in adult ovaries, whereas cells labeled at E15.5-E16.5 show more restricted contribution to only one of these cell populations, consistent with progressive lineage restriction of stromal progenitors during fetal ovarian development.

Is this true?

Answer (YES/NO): NO